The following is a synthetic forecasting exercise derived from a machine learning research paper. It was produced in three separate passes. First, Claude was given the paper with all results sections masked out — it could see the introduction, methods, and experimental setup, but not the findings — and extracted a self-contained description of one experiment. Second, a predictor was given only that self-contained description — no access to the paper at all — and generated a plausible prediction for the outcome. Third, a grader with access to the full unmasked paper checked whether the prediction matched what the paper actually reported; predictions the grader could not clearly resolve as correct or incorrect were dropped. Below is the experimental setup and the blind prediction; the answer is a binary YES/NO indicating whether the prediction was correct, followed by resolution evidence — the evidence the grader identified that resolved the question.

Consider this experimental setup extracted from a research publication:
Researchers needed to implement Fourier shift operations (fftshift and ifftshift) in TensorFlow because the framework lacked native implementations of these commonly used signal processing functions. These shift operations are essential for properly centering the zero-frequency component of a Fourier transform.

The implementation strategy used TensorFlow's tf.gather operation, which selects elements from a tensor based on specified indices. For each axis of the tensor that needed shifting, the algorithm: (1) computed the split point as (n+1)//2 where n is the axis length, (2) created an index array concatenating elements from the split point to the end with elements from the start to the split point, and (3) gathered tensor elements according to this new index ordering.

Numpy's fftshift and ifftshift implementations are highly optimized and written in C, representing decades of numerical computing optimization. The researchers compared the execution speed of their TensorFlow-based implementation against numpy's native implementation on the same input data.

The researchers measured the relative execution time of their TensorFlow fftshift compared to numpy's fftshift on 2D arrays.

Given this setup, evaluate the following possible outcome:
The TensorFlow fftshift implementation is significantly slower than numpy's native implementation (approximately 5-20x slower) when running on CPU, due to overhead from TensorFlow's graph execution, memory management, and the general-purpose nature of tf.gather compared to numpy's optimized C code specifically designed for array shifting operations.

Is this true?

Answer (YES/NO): NO